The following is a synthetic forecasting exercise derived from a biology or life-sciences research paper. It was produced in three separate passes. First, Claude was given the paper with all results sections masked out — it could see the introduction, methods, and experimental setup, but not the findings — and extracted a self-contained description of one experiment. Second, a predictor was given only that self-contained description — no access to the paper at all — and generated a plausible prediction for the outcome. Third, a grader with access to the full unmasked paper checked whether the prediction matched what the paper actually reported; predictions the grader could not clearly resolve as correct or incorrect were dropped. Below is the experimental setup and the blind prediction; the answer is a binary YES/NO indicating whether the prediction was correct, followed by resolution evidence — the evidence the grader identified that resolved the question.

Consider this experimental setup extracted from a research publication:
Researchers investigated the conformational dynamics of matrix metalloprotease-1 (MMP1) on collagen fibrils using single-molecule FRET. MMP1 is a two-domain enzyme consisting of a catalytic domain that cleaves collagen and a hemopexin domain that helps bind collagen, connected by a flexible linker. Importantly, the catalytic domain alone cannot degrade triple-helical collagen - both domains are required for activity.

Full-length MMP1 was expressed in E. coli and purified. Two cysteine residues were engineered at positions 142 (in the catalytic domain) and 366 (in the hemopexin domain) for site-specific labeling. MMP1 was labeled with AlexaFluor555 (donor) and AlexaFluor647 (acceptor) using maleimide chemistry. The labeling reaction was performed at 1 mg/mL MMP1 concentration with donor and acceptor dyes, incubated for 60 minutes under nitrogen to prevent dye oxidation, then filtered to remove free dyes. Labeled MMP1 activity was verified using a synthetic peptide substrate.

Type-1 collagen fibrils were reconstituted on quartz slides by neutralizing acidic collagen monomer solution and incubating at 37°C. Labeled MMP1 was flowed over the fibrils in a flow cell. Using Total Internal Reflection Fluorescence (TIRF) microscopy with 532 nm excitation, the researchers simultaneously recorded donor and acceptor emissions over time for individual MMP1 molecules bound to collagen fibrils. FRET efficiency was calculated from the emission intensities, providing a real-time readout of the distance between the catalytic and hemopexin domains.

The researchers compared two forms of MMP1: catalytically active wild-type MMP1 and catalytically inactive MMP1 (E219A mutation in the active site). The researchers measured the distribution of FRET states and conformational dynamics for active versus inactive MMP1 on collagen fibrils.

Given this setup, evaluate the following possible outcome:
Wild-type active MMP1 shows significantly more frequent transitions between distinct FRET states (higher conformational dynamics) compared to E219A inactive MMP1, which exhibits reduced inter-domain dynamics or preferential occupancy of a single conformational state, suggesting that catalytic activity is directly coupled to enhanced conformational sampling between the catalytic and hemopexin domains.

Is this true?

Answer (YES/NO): NO